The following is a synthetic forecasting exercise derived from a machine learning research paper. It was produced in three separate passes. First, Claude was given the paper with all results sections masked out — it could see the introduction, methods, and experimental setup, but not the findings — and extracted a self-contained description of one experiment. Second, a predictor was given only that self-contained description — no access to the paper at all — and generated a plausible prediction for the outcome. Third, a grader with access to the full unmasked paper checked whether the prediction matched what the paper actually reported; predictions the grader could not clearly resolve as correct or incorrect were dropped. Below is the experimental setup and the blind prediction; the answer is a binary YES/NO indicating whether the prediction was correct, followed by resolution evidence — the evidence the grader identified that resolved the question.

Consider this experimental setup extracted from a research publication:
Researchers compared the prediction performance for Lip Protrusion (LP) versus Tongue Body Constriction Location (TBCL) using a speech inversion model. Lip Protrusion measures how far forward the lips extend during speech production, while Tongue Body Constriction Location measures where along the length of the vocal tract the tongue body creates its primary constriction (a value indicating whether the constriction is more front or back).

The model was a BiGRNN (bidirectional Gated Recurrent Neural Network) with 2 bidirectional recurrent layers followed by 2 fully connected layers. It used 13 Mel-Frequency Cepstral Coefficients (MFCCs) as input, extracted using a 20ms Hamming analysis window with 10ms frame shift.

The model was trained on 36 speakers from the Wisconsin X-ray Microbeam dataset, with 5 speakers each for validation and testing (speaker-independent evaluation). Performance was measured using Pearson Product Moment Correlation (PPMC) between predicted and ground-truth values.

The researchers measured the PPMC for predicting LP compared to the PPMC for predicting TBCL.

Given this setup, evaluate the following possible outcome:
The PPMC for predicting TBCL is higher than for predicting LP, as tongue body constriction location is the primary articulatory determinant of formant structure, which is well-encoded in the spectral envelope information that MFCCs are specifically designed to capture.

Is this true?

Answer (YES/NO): YES